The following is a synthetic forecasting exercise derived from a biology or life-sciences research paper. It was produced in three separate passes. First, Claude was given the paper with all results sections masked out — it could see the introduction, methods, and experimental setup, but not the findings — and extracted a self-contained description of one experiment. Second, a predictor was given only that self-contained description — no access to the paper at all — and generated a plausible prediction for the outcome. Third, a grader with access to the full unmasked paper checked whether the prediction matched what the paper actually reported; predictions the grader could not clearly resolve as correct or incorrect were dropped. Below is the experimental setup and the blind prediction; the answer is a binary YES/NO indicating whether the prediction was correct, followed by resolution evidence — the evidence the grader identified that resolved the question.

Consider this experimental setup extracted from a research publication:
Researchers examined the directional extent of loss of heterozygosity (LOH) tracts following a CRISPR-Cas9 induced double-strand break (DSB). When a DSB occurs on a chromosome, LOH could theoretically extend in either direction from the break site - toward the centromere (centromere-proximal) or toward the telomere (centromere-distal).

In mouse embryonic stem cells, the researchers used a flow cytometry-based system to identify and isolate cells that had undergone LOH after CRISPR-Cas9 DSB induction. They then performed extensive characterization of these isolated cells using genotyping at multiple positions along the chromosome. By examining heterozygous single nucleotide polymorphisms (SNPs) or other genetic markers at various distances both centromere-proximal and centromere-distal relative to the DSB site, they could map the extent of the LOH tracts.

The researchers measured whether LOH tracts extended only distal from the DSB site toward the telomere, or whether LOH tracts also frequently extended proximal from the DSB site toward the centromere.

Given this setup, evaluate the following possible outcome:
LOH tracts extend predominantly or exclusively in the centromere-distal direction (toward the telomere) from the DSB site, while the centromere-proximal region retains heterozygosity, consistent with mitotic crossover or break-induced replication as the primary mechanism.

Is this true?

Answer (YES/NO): NO